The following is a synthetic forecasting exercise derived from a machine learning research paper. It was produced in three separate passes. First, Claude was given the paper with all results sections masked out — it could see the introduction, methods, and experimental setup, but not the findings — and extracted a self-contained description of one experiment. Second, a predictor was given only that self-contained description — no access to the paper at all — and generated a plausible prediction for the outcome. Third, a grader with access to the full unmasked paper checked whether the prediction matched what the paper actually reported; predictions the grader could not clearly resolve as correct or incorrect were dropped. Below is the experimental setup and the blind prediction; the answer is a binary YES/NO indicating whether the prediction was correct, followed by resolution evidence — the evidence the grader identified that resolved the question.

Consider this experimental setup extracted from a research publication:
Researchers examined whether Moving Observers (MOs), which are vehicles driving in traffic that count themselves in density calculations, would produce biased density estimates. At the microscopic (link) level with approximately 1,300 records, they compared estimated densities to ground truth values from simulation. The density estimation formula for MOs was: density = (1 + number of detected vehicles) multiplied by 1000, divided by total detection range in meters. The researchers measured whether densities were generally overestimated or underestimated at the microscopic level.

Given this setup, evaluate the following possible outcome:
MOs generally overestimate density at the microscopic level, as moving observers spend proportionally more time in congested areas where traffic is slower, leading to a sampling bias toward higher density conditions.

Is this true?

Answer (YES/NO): NO